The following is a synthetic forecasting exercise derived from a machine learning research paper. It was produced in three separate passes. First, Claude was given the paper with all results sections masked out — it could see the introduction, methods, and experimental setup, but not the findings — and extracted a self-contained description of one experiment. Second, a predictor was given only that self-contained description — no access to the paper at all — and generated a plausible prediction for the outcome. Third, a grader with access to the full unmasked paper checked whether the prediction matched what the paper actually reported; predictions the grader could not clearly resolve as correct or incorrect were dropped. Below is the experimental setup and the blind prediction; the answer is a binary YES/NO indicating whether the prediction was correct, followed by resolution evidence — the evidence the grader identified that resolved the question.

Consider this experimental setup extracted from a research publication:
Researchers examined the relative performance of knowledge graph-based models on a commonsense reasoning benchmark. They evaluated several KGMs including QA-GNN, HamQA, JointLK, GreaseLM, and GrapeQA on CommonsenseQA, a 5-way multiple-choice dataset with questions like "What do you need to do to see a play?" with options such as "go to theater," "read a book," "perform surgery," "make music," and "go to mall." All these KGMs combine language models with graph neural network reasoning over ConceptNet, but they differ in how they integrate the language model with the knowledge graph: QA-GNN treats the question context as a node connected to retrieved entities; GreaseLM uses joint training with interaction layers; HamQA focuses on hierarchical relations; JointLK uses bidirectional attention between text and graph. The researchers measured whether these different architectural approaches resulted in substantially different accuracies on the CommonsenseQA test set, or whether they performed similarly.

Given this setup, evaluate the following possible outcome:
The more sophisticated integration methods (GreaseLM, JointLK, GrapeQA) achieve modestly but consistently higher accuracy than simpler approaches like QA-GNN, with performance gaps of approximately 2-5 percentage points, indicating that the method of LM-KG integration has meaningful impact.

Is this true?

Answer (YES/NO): NO